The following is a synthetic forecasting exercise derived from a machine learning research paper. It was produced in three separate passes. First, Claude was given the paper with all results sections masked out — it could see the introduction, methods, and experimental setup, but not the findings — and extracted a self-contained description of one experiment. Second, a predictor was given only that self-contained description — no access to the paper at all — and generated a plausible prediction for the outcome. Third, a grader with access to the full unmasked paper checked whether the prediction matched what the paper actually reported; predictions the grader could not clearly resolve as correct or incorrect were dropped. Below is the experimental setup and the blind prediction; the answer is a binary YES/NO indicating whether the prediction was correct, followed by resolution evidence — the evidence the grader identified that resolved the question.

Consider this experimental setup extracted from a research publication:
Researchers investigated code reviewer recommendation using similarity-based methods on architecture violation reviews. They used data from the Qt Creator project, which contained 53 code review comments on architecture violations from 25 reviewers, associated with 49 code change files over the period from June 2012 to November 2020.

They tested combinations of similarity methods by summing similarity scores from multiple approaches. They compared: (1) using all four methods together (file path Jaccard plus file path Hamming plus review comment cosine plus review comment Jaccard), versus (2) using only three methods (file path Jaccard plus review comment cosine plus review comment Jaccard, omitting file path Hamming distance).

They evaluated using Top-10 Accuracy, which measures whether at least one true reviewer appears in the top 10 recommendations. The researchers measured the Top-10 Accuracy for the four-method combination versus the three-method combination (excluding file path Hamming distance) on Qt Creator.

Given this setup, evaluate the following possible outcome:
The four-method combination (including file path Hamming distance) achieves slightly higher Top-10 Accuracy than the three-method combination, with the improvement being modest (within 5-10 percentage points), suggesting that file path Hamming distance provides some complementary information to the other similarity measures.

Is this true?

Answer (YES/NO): NO